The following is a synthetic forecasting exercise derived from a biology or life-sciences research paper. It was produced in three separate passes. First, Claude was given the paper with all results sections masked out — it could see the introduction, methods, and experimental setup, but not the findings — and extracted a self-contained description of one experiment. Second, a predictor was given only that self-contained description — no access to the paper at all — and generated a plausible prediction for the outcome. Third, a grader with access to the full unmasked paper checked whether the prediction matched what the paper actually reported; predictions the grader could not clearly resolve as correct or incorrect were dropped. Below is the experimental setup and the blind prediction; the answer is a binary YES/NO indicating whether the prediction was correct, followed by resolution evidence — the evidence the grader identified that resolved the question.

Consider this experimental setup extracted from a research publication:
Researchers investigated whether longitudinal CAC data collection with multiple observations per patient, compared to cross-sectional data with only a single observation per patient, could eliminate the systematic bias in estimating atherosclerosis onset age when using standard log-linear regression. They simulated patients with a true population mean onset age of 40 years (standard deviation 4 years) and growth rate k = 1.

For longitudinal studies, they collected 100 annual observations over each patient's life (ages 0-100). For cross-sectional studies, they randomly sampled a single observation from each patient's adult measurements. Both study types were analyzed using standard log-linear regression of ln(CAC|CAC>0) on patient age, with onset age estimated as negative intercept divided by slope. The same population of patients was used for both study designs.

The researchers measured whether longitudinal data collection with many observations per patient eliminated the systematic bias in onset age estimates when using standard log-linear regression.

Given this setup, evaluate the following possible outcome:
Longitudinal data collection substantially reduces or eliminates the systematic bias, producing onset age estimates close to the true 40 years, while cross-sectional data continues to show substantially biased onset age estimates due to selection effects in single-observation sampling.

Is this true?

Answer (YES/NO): YES